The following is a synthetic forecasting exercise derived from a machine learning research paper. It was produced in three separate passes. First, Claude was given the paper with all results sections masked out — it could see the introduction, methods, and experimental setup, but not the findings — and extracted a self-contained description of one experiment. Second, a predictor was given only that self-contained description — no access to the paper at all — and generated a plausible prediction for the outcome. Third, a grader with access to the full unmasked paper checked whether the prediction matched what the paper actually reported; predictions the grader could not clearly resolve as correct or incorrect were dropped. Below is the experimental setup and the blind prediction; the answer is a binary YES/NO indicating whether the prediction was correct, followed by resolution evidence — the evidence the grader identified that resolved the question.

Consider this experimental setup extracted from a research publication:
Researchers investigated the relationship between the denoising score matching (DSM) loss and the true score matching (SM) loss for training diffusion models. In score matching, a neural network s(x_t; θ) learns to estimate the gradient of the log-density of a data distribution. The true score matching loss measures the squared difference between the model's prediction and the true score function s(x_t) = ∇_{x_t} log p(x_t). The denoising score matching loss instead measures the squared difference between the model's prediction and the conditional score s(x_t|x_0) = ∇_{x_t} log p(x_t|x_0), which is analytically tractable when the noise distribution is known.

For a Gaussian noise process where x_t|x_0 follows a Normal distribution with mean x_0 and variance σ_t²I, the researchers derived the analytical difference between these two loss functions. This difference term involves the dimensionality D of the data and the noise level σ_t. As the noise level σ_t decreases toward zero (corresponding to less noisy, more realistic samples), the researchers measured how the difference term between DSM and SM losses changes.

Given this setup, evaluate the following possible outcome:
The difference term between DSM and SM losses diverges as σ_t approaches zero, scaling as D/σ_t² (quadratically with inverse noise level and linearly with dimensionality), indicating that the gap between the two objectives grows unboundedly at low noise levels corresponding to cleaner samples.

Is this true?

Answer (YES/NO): YES